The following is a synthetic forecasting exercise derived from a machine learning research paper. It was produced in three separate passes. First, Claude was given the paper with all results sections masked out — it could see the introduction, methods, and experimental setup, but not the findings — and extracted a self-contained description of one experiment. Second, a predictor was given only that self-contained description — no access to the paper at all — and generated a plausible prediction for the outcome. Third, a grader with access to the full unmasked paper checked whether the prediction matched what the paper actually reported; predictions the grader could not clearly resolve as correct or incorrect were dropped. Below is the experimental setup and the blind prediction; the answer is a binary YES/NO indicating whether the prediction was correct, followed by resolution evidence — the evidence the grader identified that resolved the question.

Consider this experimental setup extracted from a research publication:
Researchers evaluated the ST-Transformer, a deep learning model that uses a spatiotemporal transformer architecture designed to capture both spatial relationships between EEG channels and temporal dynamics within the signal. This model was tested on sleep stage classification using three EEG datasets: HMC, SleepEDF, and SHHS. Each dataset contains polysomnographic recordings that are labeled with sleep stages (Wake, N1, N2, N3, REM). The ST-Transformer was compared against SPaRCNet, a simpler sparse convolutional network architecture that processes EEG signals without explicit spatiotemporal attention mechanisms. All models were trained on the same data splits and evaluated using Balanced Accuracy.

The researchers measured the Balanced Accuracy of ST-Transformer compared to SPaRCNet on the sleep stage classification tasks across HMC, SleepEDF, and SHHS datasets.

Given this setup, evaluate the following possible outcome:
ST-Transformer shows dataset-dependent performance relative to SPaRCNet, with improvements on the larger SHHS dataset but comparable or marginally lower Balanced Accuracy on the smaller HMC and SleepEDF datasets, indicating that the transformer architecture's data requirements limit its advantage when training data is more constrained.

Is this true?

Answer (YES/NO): NO